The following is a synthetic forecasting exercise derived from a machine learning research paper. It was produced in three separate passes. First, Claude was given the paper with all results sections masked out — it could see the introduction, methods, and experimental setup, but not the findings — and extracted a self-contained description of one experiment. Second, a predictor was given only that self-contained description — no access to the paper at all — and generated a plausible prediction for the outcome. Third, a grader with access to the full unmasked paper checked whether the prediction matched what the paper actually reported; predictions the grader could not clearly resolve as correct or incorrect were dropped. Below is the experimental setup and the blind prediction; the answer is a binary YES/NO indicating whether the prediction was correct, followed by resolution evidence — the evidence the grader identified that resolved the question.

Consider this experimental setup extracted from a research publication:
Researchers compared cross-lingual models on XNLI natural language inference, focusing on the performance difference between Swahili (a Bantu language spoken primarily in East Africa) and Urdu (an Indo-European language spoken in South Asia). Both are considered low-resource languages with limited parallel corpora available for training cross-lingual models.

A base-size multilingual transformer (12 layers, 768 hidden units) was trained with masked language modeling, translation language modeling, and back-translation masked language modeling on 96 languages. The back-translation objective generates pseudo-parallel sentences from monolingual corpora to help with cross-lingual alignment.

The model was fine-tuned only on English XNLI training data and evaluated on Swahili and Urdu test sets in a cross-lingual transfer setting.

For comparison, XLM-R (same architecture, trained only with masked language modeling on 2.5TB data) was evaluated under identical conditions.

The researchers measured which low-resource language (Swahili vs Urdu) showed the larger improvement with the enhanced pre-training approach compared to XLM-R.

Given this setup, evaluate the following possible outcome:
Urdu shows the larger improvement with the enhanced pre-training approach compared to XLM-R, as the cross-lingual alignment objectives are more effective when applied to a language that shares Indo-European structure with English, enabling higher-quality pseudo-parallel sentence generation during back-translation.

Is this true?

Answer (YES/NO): NO